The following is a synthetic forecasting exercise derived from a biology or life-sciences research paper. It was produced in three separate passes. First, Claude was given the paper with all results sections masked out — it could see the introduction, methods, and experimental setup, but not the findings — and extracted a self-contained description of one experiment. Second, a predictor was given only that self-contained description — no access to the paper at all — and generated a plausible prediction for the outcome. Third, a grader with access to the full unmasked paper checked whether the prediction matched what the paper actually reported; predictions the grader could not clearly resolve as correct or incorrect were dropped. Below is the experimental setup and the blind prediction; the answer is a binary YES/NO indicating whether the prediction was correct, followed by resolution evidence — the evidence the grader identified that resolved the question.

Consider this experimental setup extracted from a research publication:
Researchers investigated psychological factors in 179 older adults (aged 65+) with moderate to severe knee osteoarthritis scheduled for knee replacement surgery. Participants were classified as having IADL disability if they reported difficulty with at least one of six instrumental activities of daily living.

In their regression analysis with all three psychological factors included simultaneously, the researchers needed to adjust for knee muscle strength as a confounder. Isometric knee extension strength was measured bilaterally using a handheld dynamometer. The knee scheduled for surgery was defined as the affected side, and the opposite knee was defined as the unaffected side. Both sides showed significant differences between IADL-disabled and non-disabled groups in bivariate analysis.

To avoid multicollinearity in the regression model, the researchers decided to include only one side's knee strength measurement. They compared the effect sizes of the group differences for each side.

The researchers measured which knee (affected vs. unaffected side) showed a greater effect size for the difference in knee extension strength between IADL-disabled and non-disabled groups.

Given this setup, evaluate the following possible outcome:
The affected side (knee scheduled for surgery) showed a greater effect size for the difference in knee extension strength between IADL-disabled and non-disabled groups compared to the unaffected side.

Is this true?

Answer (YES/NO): NO